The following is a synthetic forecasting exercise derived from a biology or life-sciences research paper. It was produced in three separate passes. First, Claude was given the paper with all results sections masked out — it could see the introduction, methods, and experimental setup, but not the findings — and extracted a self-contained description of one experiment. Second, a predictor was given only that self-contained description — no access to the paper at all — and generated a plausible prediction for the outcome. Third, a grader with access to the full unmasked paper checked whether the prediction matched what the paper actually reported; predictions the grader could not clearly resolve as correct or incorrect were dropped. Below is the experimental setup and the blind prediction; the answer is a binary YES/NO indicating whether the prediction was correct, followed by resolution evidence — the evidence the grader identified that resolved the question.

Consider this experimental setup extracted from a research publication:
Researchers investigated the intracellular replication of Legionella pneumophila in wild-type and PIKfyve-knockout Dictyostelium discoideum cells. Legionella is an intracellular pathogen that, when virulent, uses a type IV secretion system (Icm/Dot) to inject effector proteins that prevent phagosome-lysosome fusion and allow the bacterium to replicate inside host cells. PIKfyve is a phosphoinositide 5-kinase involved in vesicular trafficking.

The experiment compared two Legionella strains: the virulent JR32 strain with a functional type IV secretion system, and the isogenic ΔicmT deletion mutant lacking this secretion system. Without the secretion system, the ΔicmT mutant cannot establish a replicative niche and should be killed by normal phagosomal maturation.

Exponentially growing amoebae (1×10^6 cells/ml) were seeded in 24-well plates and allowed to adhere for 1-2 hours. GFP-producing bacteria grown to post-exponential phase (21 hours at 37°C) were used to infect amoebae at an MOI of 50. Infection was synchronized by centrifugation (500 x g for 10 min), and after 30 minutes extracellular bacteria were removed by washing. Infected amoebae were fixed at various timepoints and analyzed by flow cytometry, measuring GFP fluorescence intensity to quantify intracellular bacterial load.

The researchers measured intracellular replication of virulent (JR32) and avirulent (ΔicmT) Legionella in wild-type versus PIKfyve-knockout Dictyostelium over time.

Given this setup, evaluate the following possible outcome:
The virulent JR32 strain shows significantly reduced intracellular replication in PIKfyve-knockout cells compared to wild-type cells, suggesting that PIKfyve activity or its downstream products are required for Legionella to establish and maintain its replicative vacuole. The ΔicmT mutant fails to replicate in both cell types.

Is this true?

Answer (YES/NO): NO